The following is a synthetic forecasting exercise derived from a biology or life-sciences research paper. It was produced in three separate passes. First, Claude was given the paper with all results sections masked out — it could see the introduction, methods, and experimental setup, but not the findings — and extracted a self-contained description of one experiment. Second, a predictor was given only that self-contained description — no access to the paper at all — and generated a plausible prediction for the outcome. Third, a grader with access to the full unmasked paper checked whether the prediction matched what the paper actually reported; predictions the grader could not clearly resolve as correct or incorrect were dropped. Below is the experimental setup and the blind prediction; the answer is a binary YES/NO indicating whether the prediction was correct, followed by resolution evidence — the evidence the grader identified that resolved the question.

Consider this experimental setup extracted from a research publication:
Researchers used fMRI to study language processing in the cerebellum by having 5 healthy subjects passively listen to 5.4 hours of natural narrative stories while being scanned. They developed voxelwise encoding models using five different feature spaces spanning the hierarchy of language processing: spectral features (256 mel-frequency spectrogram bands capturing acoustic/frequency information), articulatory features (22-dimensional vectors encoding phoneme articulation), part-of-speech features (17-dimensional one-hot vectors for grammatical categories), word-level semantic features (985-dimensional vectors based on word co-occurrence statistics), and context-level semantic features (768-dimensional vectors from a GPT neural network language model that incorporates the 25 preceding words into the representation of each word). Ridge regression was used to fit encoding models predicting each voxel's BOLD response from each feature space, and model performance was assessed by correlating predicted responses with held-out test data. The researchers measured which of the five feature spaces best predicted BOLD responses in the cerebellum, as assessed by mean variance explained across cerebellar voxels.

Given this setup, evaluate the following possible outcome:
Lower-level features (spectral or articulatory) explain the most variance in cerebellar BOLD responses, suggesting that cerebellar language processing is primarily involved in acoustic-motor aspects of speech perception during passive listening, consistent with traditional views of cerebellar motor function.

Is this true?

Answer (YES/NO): NO